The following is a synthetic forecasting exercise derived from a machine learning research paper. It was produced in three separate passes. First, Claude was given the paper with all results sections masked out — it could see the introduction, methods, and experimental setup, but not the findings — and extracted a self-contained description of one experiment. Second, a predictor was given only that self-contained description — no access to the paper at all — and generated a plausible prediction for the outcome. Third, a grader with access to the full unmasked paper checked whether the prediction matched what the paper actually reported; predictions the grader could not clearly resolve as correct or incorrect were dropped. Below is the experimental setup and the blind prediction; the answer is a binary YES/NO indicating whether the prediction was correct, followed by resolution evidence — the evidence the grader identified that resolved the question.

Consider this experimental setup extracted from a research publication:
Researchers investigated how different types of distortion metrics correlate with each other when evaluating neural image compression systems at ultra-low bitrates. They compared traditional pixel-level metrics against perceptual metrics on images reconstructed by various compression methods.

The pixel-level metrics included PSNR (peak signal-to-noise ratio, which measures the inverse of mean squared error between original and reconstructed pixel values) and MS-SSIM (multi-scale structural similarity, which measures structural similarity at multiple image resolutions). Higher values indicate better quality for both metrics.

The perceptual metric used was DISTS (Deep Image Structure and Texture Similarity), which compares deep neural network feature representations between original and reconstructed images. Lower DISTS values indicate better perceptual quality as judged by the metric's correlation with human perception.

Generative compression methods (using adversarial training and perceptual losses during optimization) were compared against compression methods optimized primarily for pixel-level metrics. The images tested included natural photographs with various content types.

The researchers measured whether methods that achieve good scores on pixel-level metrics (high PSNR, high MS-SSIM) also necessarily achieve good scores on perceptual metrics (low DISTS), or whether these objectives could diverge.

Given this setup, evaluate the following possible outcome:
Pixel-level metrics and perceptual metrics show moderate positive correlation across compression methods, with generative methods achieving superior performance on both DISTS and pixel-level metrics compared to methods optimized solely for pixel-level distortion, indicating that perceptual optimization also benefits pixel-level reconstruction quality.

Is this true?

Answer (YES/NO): NO